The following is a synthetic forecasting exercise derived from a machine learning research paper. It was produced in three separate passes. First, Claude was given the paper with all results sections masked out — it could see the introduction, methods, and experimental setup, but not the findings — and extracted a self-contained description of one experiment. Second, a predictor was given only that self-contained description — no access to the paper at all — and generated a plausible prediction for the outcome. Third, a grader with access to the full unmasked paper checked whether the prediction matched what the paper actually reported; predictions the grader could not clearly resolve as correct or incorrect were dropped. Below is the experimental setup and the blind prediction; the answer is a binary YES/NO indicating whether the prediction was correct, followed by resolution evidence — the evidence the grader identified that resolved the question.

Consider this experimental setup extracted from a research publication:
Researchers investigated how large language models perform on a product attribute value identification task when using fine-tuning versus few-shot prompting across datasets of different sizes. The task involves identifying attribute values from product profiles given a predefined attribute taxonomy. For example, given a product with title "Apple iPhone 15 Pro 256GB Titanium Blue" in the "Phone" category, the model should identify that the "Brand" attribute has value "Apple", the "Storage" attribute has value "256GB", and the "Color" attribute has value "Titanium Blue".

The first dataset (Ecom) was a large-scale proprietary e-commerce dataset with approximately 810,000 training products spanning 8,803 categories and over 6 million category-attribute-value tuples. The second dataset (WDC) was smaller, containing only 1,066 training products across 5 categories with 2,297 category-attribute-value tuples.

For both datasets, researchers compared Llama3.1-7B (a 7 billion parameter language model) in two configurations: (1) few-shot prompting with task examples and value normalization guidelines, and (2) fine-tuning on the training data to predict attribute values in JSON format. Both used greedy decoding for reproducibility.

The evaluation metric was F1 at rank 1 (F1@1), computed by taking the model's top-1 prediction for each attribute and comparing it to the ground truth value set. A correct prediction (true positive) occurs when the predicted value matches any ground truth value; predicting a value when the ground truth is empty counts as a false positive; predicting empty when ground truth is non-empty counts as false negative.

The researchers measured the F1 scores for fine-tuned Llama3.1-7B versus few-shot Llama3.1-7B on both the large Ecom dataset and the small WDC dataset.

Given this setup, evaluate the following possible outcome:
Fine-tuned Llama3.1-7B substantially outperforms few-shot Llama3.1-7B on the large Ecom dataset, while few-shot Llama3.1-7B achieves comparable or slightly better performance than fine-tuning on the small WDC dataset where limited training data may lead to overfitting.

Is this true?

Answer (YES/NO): NO